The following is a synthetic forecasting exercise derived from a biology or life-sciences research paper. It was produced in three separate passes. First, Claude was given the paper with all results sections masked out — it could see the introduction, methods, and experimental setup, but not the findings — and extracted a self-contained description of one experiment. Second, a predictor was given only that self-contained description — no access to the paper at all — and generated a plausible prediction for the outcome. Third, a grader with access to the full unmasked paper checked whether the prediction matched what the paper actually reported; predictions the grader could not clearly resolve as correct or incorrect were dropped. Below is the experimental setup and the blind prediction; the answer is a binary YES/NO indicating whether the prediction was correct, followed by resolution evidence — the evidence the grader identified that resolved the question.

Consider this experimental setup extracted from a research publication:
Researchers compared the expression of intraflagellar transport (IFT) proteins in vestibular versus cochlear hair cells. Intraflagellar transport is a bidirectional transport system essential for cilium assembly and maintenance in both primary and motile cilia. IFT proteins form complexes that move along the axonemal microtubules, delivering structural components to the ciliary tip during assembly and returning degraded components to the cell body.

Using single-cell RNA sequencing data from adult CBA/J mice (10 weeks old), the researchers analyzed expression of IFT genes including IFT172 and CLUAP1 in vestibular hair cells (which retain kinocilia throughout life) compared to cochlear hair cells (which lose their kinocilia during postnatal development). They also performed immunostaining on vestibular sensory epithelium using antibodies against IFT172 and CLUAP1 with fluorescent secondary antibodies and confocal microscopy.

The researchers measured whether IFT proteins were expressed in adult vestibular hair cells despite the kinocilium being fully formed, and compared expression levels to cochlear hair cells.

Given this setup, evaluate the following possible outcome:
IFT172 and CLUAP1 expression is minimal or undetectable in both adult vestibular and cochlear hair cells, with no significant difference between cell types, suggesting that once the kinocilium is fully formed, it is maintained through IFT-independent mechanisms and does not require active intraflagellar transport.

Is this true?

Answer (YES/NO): NO